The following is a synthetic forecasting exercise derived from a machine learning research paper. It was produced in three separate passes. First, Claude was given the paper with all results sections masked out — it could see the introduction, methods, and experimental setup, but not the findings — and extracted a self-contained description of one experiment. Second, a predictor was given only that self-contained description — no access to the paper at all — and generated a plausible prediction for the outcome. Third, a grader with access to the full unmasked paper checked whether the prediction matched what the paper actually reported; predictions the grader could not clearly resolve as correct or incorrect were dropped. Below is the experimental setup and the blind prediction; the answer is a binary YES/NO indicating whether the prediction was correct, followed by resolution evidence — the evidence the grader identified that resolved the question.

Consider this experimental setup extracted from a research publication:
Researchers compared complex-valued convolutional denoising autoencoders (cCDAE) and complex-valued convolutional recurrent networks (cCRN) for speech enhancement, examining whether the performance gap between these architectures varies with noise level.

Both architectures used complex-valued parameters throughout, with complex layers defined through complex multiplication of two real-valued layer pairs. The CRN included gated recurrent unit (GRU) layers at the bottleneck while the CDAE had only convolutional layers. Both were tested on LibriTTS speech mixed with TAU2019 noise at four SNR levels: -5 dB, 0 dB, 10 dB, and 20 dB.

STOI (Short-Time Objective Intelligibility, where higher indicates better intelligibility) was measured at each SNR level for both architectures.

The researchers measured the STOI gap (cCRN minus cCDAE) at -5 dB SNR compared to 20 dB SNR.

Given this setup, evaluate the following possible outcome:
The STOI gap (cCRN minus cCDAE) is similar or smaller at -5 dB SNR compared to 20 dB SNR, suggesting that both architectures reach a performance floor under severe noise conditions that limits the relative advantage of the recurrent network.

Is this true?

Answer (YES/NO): NO